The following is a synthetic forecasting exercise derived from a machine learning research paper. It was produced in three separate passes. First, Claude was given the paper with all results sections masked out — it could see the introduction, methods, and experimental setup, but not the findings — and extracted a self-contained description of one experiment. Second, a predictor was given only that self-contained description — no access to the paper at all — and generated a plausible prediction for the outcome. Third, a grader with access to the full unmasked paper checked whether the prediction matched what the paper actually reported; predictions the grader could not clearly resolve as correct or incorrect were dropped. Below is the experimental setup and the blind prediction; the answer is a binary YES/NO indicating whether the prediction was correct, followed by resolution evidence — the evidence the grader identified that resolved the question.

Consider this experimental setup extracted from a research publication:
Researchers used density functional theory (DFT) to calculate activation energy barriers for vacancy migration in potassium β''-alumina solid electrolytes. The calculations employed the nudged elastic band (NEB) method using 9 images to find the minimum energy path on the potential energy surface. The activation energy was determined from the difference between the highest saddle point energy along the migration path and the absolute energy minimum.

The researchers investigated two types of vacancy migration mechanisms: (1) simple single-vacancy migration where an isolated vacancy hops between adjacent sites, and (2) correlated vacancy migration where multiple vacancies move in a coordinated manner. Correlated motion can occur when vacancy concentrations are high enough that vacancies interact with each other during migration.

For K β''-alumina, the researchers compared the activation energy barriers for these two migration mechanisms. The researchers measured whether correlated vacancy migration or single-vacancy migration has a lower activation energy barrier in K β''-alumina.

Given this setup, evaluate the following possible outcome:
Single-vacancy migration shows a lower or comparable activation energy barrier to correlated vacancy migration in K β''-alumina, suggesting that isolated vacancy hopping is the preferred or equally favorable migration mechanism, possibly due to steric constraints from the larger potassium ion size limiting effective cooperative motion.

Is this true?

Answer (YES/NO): NO